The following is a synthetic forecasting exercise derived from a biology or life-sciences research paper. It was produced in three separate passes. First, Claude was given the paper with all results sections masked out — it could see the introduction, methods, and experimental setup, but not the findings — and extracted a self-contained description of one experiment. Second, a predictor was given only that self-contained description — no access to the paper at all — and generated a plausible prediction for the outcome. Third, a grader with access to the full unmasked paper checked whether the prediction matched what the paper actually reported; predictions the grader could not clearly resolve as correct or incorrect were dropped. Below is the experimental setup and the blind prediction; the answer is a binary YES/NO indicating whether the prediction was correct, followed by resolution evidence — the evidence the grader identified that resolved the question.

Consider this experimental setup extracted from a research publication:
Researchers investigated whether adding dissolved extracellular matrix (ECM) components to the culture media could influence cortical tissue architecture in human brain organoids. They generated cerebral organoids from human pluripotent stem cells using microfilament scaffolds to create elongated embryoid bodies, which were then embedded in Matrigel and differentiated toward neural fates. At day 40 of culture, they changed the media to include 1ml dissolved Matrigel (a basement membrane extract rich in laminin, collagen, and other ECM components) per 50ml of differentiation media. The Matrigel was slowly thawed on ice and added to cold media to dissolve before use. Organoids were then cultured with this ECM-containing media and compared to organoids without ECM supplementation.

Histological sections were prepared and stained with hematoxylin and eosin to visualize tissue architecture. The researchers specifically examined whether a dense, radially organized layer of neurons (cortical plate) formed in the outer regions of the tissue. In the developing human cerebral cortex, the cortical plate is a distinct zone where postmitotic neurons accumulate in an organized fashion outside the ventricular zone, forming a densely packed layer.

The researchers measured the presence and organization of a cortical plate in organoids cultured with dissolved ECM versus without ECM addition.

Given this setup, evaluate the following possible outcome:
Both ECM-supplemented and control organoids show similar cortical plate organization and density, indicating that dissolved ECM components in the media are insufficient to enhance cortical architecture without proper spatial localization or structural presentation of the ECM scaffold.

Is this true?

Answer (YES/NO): NO